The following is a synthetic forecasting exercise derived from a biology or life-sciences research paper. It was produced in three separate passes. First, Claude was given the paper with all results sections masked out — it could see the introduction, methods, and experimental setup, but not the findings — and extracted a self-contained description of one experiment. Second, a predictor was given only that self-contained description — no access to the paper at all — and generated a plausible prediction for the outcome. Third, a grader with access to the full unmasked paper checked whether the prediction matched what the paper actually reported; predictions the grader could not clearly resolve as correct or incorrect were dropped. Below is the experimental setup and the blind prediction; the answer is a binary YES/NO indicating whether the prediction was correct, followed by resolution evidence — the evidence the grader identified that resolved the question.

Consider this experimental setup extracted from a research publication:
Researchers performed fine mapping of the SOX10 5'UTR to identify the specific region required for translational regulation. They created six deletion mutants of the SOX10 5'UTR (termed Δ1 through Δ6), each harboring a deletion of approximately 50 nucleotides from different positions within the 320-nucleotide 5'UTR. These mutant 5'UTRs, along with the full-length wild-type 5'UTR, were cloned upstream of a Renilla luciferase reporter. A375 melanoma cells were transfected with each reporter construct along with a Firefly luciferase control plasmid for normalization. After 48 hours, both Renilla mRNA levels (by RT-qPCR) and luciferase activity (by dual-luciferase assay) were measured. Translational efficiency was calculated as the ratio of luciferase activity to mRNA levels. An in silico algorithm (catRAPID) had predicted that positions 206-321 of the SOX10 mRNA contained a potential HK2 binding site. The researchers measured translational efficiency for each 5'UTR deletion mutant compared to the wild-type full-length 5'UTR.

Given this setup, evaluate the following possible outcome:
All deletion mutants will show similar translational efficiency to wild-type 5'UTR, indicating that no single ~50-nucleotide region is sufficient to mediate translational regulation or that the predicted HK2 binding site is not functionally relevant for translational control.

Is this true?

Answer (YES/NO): NO